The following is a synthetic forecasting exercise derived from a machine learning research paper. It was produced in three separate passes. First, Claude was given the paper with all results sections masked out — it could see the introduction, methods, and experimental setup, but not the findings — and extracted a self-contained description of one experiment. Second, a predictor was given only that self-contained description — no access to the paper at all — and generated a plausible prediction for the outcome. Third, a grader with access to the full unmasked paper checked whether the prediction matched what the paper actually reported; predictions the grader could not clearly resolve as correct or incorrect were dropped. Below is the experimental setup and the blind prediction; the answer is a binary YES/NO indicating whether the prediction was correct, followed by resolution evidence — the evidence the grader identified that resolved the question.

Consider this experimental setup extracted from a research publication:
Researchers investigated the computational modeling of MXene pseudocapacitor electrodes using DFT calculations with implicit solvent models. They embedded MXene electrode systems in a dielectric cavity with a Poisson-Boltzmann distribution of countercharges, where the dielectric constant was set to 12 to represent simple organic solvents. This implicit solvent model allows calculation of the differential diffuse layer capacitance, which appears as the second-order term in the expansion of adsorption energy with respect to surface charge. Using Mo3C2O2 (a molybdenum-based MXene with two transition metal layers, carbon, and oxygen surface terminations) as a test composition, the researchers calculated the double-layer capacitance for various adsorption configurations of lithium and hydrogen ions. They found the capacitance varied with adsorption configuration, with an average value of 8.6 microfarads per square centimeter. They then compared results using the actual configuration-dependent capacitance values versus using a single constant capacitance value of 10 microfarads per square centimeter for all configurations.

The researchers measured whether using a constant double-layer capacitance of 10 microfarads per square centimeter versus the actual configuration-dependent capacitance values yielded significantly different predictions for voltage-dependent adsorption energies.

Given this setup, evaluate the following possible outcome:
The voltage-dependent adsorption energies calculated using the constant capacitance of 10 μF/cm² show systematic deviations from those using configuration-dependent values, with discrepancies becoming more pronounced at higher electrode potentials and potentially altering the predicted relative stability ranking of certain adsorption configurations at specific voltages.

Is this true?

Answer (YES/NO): NO